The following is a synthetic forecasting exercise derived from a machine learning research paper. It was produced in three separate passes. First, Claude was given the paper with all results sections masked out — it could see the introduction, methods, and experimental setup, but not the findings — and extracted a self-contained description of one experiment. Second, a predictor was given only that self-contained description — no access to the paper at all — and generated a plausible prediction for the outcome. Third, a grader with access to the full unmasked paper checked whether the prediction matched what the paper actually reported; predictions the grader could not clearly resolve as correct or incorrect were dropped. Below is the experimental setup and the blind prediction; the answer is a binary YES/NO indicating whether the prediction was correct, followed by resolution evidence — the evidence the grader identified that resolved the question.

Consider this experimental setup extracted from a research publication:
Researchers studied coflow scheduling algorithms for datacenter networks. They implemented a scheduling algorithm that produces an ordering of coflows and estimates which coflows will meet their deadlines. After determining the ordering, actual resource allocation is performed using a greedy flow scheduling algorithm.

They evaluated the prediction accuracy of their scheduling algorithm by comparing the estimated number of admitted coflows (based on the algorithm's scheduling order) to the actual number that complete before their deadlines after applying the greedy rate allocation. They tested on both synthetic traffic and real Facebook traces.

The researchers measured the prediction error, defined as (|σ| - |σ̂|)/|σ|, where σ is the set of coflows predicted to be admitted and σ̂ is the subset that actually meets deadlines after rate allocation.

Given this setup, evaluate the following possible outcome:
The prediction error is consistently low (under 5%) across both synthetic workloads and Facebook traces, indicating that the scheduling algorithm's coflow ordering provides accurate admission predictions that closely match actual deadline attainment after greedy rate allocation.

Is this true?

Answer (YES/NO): YES